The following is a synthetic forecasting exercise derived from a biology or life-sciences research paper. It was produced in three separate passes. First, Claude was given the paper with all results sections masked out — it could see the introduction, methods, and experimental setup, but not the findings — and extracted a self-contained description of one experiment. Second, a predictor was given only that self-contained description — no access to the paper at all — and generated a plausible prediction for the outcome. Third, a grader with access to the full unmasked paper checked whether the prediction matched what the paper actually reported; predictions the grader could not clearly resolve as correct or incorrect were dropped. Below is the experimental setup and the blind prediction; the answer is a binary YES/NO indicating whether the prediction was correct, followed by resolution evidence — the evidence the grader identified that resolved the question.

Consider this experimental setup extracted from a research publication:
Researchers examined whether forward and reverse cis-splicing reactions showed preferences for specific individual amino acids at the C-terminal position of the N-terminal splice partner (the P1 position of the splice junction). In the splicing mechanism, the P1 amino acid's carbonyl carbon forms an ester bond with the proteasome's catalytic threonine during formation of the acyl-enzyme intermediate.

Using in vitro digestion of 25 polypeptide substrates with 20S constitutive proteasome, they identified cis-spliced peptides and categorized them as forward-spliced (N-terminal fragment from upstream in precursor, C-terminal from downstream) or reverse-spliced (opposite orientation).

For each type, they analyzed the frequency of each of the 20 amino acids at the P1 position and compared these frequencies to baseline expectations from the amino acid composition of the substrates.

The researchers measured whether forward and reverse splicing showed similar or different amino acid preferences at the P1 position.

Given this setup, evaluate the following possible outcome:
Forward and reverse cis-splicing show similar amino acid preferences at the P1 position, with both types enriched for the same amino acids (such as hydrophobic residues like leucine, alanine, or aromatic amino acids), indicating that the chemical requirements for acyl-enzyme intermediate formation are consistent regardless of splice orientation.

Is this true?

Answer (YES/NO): NO